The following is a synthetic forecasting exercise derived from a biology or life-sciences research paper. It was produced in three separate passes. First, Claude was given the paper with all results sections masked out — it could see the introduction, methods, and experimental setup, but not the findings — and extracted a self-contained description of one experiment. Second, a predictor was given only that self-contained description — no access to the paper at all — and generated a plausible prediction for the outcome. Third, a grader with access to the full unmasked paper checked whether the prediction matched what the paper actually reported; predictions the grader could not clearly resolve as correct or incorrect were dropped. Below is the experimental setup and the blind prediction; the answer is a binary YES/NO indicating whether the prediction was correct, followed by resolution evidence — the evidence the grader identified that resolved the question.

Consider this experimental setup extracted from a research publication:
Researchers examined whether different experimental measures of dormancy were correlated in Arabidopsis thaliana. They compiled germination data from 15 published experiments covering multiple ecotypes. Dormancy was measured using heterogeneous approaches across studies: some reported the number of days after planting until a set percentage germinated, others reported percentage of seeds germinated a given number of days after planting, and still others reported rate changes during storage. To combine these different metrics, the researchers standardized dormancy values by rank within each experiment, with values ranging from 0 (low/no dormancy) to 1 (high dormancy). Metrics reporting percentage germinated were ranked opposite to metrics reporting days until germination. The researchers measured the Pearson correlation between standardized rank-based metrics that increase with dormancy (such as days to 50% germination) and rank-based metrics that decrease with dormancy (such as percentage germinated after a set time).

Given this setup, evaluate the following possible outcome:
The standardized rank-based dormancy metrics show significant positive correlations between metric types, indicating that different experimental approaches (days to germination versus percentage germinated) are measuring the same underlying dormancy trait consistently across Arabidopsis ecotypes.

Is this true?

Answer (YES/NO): NO